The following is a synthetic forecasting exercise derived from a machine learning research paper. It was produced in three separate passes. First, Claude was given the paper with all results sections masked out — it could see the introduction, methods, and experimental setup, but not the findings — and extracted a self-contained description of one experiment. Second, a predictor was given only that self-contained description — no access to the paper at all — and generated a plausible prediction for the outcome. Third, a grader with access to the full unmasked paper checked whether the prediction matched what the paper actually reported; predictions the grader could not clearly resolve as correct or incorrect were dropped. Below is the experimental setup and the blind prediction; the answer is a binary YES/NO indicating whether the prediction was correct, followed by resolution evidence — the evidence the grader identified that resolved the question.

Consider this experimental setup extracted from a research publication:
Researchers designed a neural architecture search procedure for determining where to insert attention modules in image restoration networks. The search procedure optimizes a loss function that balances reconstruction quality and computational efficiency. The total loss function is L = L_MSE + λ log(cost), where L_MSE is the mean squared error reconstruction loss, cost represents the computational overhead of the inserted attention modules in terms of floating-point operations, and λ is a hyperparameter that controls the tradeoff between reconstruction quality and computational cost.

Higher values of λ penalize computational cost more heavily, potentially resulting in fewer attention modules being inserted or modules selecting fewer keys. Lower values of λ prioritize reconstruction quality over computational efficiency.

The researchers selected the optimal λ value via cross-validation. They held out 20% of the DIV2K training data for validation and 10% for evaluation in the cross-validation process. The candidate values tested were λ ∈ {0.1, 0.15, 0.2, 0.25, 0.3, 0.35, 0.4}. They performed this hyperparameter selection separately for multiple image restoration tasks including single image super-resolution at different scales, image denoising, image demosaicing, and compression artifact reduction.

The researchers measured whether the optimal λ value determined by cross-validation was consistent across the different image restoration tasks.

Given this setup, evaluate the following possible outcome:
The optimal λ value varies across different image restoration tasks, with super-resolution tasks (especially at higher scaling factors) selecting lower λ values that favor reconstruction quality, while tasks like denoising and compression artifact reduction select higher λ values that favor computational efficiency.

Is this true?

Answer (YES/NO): NO